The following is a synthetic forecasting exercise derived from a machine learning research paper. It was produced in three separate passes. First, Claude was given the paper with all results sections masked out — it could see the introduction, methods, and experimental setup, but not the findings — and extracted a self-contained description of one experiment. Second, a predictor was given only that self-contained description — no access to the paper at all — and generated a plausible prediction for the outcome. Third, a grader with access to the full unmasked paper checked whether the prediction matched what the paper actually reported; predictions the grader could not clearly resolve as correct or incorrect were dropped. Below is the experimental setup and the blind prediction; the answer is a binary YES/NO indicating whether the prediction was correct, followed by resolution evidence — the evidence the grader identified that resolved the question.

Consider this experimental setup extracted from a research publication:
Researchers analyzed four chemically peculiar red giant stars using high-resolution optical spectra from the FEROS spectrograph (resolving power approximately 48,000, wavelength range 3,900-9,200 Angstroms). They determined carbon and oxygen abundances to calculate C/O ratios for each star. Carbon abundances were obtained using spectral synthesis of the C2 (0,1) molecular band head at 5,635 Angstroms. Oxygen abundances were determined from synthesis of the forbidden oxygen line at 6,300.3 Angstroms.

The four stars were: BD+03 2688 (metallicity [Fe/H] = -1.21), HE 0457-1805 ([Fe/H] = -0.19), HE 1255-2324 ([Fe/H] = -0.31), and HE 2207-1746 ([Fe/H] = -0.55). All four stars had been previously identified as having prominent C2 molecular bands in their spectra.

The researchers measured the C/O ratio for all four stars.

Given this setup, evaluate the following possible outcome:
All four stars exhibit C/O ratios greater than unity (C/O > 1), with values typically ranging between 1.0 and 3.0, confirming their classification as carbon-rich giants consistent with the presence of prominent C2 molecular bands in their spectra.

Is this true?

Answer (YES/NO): NO